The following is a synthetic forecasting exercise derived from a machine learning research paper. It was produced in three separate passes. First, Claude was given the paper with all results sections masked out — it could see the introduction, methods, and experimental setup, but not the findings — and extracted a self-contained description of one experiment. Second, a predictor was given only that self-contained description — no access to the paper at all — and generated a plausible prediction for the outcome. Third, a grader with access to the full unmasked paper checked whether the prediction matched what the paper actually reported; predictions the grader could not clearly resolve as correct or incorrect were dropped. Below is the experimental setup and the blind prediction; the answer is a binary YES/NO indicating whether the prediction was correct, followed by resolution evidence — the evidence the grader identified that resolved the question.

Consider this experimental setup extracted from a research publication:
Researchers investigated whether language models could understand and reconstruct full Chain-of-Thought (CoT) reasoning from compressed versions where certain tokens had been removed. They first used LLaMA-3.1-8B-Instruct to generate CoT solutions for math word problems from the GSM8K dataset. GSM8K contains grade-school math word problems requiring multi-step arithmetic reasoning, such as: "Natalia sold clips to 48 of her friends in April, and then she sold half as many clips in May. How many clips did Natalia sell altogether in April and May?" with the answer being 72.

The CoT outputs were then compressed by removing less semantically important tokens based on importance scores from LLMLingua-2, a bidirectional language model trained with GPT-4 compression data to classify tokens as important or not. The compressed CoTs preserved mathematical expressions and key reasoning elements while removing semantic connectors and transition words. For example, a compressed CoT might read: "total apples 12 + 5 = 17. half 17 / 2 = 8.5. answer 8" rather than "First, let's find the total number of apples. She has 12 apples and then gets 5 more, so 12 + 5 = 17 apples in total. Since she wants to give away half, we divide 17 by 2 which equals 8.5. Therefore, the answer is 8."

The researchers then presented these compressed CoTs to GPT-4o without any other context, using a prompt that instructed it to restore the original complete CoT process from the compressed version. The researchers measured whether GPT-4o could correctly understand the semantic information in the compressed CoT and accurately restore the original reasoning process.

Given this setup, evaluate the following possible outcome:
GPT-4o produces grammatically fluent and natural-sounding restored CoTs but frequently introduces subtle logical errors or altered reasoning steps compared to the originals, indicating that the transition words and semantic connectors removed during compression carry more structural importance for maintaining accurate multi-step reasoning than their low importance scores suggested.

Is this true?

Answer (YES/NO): NO